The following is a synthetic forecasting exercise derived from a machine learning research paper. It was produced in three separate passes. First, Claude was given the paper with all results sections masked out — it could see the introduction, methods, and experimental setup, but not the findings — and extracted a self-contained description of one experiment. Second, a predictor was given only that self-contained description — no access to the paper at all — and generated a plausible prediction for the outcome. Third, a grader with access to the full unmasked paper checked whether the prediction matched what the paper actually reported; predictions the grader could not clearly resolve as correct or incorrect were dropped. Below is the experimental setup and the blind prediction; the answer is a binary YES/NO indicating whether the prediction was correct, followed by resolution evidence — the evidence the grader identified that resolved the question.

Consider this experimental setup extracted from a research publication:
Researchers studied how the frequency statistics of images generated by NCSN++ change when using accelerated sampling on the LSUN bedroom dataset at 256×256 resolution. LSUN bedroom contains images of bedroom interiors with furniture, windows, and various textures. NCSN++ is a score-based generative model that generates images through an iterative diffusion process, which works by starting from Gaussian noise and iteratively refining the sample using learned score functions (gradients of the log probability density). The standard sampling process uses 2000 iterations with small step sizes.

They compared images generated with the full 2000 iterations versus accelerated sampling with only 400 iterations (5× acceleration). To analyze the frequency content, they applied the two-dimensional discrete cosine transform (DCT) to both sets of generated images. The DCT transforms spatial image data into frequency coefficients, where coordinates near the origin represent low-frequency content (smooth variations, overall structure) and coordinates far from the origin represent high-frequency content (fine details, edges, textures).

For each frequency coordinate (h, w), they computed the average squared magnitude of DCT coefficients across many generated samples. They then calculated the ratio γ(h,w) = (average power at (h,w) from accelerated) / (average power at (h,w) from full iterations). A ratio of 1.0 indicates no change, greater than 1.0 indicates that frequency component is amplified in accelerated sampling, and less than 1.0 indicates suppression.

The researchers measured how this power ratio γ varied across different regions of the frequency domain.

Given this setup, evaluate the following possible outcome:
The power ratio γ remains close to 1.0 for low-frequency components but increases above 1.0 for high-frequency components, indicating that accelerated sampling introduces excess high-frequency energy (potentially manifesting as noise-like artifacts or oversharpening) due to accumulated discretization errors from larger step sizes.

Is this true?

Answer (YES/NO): YES